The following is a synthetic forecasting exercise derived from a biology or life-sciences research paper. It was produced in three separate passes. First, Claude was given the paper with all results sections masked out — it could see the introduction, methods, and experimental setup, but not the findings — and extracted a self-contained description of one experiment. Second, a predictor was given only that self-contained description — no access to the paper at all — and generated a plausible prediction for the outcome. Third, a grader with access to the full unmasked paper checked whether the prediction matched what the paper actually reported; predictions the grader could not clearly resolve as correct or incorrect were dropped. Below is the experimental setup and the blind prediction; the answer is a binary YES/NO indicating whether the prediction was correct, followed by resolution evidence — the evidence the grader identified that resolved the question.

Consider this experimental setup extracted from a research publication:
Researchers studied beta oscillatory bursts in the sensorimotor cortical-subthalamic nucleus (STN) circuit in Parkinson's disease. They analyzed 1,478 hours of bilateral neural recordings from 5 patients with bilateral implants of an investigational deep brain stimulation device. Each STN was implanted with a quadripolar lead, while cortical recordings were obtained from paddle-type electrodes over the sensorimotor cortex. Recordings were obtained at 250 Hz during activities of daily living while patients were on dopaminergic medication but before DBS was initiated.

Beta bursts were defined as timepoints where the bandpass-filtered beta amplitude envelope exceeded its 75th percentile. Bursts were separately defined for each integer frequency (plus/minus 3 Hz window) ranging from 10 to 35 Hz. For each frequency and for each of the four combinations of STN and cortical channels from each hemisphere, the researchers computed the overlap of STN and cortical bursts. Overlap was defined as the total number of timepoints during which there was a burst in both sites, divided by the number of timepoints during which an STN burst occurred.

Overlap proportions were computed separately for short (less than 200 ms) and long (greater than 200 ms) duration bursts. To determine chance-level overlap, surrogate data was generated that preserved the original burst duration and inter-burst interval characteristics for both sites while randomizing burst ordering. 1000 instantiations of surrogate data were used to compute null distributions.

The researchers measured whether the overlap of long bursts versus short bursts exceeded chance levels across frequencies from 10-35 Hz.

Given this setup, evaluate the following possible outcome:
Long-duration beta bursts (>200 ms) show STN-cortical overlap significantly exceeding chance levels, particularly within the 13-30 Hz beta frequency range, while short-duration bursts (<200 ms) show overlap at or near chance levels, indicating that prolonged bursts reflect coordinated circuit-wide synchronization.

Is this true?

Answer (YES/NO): YES